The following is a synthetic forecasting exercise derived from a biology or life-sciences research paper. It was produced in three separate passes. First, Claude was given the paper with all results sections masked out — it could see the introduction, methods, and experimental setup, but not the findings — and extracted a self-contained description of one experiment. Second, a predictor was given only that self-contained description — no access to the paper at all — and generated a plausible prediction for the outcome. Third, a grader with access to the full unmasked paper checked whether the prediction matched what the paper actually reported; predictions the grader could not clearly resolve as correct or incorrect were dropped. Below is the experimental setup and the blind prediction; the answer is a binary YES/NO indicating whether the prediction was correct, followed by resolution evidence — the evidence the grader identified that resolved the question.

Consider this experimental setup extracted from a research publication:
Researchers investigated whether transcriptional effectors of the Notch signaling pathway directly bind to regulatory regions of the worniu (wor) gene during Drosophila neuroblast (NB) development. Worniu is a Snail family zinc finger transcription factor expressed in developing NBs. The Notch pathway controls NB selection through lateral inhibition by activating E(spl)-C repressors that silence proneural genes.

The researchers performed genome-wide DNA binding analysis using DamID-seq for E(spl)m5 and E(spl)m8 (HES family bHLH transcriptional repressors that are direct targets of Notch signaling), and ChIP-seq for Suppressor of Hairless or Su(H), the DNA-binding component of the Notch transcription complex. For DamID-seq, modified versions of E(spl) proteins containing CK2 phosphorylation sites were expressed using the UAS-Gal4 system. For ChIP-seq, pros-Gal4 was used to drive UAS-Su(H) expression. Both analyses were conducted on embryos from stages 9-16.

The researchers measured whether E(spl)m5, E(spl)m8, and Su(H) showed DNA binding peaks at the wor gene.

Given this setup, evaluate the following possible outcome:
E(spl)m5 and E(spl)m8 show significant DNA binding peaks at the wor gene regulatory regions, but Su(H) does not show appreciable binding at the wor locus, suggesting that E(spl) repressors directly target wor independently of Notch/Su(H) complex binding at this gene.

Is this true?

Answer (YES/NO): NO